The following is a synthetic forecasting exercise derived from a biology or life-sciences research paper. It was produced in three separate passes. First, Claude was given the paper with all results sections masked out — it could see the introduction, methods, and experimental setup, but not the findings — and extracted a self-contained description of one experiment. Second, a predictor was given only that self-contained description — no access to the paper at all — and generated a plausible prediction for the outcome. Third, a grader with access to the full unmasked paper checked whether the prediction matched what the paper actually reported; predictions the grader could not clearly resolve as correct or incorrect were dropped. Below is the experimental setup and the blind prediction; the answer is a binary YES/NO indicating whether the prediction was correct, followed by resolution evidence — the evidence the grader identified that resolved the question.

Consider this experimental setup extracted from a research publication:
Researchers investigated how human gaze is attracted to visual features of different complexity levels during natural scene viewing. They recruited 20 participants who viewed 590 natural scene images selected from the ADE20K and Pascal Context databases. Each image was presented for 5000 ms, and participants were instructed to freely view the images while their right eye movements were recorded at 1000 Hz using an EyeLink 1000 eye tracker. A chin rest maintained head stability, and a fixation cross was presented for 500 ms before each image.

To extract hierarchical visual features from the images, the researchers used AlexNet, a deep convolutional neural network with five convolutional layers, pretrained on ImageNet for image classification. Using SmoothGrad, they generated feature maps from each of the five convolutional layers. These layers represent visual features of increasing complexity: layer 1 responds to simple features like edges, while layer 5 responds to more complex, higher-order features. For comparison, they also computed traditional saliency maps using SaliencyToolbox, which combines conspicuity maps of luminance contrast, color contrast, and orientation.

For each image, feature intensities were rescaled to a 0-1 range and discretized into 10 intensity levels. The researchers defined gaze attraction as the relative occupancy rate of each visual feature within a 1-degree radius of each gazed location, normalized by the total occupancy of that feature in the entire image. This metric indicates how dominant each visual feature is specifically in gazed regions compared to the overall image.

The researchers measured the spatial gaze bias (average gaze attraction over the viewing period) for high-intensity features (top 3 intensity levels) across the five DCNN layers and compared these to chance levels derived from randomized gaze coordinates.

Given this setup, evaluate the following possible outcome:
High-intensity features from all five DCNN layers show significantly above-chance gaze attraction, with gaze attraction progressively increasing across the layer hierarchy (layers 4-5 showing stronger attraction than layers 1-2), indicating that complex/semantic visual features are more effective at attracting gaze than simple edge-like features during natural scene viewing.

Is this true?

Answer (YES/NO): YES